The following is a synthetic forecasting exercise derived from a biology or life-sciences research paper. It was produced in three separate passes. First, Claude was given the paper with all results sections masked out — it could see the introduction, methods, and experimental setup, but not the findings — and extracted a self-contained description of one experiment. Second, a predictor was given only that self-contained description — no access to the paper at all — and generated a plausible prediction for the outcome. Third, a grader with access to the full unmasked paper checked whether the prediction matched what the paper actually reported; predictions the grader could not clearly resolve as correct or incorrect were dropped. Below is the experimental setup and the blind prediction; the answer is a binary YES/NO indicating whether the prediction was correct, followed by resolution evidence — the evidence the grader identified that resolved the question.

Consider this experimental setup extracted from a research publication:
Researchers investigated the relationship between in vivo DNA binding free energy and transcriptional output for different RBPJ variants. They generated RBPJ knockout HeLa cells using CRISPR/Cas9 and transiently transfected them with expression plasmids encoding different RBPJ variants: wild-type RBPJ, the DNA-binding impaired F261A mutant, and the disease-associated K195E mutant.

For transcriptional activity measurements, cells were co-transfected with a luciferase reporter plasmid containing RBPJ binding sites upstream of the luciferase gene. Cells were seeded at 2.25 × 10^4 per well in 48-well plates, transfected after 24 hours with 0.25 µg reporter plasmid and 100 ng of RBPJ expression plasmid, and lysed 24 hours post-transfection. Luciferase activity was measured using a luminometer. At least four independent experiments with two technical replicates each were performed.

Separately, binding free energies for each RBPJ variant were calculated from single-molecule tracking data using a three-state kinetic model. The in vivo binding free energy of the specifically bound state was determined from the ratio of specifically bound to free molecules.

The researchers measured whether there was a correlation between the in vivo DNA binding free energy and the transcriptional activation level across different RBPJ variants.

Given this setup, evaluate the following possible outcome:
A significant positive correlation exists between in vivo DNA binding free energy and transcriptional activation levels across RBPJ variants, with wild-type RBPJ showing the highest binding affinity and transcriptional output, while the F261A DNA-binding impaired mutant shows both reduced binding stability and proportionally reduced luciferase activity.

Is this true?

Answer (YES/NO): NO